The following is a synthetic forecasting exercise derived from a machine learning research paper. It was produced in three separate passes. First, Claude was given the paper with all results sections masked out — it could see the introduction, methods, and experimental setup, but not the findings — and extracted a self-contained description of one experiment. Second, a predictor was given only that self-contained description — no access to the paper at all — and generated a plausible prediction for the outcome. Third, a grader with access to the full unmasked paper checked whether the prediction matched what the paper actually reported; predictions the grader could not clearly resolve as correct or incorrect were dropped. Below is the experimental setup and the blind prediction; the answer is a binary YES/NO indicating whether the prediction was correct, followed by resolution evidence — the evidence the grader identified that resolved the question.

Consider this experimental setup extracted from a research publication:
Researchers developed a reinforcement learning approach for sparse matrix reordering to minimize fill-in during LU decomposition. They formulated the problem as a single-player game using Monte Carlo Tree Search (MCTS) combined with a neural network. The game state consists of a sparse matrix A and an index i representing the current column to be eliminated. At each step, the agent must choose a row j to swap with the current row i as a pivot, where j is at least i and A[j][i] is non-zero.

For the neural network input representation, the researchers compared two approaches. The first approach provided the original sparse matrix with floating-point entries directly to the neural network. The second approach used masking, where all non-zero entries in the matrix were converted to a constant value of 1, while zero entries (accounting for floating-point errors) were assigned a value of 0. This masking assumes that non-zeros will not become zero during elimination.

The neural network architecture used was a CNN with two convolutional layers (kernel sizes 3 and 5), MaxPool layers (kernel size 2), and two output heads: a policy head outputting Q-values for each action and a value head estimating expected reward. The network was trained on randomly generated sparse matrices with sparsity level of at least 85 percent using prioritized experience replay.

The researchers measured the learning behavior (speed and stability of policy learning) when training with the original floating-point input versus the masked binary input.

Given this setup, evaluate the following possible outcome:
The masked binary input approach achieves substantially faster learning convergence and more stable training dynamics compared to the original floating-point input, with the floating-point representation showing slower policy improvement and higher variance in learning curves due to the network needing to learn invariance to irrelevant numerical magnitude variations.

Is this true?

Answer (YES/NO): YES